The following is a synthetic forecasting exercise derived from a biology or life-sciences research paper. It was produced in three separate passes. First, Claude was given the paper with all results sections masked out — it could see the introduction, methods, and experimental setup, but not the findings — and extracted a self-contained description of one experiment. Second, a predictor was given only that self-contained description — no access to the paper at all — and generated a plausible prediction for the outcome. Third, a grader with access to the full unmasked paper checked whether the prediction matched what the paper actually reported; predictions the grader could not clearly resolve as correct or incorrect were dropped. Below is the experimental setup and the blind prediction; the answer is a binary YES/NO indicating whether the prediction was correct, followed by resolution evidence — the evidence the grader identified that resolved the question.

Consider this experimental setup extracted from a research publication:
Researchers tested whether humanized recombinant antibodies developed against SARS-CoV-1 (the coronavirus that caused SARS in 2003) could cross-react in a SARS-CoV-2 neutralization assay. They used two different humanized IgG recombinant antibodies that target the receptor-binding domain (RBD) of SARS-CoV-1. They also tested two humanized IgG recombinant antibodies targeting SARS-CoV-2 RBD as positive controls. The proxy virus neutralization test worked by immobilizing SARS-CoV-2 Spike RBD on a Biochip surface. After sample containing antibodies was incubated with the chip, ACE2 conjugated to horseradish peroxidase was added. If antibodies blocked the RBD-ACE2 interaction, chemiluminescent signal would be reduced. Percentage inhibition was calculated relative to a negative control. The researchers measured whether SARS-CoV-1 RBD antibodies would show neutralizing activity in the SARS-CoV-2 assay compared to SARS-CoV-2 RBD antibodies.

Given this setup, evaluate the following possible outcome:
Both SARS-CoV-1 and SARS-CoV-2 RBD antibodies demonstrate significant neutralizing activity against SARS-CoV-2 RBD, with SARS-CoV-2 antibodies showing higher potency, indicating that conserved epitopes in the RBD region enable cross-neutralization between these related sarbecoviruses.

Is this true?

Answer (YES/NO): NO